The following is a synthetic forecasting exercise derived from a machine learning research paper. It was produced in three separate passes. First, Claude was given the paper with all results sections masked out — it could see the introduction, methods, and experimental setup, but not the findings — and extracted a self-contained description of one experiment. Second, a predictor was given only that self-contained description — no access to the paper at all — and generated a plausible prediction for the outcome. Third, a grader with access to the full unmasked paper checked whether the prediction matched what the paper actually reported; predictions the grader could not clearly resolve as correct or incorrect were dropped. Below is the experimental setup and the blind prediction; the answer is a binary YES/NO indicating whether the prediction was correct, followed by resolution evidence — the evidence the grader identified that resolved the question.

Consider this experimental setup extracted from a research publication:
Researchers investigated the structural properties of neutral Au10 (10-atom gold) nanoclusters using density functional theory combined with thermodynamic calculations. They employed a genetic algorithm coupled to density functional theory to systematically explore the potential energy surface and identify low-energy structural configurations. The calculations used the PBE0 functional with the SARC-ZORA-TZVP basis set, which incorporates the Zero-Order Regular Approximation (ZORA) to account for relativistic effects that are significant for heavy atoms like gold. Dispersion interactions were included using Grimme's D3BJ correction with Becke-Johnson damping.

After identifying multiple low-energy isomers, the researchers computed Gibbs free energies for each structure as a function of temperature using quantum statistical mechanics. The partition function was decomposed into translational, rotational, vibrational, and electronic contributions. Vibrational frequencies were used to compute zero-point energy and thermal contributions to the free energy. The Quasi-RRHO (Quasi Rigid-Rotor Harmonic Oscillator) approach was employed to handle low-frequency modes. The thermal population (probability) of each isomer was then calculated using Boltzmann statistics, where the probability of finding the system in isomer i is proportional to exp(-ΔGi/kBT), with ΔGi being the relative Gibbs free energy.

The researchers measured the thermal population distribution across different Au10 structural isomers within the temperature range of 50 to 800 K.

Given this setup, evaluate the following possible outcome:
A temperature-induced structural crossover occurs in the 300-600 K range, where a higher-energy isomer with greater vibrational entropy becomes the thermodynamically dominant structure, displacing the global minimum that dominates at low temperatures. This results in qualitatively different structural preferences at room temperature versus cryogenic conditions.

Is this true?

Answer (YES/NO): NO